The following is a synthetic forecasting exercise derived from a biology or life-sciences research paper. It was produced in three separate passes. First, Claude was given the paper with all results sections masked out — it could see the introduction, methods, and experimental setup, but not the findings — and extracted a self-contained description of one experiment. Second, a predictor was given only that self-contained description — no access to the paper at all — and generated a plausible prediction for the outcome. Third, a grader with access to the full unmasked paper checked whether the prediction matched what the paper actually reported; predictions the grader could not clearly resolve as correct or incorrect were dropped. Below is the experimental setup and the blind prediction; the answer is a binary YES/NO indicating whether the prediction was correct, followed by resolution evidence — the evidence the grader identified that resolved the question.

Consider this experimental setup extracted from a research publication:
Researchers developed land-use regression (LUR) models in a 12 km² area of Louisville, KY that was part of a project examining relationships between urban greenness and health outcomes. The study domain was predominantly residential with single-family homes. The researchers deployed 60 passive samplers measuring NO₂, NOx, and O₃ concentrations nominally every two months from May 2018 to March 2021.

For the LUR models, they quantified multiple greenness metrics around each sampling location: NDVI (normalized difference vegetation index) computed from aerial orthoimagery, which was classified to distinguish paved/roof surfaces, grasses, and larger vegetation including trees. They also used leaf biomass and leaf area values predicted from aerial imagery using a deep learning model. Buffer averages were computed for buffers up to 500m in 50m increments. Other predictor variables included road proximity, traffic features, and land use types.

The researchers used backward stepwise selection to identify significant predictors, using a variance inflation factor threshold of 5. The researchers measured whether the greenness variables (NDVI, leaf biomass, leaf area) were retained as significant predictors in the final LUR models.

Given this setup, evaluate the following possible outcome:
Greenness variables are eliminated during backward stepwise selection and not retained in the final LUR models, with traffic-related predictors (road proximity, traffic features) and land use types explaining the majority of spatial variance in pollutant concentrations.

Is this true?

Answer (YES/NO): NO